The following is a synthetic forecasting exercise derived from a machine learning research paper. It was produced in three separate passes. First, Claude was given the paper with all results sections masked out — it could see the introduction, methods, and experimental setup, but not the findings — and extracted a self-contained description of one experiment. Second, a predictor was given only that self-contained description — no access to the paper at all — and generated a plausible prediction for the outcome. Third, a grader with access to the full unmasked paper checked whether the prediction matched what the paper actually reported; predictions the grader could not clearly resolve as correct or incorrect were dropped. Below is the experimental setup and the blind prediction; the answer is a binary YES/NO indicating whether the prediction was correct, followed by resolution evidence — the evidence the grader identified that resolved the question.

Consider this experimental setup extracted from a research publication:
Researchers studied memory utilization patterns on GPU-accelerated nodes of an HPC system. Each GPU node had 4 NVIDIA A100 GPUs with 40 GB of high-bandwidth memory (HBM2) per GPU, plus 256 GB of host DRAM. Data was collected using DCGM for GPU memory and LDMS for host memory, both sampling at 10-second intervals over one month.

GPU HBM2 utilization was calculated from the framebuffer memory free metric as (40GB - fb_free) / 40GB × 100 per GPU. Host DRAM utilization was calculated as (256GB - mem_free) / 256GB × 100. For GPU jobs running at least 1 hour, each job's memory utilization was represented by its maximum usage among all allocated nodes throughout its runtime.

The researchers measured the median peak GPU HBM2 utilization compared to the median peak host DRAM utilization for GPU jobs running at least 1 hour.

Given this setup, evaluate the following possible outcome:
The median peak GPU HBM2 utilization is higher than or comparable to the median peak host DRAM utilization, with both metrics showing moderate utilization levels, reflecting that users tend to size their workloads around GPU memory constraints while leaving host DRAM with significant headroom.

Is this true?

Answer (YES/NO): NO